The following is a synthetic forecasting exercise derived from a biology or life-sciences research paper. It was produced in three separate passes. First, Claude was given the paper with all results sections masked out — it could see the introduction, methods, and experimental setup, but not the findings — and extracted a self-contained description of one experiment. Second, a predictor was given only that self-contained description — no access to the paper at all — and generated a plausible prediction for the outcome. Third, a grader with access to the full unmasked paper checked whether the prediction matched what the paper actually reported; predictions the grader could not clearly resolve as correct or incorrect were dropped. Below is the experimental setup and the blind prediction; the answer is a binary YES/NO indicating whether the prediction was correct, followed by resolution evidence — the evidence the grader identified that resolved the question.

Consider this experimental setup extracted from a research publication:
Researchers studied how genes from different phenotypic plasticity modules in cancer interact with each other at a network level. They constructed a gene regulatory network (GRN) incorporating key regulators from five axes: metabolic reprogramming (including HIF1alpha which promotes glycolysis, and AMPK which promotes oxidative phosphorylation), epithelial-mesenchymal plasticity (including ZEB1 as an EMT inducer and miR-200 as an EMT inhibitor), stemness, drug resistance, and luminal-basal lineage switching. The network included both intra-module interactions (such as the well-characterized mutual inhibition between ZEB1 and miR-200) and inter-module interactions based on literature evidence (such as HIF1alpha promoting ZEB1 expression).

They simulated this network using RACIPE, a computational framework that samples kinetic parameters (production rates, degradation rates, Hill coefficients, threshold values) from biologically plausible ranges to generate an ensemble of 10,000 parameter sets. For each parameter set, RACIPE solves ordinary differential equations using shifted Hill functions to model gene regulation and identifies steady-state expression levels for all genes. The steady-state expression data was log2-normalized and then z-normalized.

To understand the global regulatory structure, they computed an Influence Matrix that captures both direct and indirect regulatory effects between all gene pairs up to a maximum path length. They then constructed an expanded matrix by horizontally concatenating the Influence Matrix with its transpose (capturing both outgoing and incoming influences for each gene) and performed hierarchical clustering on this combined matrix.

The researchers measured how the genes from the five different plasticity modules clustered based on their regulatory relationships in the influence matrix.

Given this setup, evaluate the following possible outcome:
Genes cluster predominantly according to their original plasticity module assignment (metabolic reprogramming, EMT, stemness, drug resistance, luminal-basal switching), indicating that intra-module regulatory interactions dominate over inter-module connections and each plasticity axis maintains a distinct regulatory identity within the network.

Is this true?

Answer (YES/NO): NO